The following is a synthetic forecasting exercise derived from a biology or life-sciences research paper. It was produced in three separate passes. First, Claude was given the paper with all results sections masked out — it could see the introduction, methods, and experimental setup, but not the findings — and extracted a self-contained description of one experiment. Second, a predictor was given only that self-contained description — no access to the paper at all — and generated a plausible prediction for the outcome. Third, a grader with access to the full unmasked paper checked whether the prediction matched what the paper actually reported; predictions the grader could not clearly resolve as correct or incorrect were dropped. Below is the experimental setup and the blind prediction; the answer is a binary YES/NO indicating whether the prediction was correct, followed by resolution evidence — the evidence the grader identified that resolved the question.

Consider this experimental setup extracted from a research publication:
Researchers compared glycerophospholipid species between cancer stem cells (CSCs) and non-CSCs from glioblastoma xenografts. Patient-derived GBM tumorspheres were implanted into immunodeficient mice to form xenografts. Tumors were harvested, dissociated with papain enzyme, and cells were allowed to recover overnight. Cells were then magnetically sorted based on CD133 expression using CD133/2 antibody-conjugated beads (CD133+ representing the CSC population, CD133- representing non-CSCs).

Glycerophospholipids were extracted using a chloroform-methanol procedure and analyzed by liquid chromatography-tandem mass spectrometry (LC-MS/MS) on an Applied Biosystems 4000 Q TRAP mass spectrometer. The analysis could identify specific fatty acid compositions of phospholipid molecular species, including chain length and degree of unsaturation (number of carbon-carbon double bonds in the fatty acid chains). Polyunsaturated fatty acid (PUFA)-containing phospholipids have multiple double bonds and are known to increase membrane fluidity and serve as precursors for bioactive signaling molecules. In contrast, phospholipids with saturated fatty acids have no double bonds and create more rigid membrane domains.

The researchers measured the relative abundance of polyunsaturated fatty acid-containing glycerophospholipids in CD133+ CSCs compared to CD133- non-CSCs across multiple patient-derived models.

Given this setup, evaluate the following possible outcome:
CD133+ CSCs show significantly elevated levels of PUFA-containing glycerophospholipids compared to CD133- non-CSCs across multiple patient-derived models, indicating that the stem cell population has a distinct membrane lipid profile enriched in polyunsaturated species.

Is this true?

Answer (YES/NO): NO